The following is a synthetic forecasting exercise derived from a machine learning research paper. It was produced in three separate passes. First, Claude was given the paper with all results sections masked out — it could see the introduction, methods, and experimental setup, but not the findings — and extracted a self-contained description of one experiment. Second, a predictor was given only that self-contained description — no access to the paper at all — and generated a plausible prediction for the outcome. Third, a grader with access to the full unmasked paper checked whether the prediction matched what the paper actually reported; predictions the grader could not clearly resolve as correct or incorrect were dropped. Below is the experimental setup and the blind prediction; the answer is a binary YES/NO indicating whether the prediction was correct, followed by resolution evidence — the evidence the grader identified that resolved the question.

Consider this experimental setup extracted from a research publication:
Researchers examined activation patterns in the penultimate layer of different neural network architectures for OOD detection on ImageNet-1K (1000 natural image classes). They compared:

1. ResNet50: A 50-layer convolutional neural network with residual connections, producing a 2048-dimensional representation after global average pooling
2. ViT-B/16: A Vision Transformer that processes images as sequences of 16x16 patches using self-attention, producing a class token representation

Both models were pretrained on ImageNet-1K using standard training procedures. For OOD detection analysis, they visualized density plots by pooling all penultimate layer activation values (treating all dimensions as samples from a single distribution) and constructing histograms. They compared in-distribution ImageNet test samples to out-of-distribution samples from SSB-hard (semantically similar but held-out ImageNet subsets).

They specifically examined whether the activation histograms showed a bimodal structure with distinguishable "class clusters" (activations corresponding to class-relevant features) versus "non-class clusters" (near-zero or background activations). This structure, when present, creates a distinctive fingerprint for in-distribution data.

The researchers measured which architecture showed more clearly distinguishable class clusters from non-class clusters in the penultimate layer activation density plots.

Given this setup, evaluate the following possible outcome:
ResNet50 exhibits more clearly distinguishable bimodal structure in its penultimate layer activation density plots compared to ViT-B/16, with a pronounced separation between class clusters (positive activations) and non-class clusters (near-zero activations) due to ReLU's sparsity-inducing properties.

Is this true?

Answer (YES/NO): NO